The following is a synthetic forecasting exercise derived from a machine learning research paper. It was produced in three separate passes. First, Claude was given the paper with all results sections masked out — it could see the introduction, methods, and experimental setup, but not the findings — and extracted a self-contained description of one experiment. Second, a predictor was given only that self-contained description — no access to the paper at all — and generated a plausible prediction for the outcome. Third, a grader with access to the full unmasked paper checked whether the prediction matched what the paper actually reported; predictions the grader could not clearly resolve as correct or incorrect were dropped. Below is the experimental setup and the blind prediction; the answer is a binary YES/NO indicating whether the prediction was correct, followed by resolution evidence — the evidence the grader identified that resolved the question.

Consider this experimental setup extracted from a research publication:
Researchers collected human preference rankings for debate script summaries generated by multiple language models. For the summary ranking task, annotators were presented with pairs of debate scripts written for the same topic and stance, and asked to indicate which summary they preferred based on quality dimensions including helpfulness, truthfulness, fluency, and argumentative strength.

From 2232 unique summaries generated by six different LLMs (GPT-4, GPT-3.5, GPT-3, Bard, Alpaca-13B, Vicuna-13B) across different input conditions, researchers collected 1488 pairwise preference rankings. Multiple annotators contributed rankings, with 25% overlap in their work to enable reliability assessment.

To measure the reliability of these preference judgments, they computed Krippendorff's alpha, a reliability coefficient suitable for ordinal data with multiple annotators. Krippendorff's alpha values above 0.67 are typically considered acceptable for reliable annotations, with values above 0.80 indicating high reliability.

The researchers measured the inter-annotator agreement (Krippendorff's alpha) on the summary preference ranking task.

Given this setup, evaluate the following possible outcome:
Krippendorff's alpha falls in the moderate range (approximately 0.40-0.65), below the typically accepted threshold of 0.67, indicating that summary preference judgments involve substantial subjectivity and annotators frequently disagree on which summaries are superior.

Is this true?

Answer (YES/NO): NO